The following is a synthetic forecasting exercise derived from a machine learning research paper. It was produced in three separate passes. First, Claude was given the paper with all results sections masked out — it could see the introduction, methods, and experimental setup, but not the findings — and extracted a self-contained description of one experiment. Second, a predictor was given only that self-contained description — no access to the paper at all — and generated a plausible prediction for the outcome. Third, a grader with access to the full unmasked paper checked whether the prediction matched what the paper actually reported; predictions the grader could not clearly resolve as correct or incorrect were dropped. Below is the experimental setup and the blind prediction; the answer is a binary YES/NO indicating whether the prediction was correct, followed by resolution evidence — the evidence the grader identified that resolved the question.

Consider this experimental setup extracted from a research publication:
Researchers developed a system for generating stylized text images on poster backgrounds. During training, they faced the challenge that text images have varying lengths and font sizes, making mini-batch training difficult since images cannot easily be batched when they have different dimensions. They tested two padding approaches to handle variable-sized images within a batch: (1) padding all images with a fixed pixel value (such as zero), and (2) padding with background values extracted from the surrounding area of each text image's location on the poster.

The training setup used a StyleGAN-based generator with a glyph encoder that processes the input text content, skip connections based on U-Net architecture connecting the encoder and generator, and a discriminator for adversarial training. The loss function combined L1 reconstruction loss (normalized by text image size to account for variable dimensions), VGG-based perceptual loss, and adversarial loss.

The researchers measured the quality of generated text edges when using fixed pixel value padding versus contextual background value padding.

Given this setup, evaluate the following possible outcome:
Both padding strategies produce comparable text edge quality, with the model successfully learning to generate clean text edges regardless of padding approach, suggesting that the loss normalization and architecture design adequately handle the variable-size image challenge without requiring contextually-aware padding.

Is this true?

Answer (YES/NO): NO